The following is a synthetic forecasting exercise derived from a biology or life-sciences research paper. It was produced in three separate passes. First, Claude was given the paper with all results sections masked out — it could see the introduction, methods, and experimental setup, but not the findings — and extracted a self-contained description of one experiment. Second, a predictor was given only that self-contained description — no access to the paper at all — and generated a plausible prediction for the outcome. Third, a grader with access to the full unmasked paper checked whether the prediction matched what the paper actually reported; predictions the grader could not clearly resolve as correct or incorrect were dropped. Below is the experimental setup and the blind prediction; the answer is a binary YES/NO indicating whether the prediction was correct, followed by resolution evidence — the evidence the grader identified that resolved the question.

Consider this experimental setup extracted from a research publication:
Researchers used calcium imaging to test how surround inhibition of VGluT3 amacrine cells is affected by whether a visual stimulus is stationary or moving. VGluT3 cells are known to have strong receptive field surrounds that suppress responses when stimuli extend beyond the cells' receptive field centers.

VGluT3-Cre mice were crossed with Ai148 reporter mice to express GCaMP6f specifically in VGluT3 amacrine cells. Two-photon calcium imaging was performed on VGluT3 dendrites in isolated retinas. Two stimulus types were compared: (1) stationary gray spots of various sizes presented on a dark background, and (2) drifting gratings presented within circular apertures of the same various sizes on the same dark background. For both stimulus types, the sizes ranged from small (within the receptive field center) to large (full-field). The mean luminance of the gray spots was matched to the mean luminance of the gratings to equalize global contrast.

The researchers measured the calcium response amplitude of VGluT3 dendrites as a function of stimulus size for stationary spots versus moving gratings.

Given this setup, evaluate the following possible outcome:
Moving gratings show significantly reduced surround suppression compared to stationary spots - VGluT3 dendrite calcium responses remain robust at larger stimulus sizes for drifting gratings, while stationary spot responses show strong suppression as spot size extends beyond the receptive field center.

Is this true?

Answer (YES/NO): YES